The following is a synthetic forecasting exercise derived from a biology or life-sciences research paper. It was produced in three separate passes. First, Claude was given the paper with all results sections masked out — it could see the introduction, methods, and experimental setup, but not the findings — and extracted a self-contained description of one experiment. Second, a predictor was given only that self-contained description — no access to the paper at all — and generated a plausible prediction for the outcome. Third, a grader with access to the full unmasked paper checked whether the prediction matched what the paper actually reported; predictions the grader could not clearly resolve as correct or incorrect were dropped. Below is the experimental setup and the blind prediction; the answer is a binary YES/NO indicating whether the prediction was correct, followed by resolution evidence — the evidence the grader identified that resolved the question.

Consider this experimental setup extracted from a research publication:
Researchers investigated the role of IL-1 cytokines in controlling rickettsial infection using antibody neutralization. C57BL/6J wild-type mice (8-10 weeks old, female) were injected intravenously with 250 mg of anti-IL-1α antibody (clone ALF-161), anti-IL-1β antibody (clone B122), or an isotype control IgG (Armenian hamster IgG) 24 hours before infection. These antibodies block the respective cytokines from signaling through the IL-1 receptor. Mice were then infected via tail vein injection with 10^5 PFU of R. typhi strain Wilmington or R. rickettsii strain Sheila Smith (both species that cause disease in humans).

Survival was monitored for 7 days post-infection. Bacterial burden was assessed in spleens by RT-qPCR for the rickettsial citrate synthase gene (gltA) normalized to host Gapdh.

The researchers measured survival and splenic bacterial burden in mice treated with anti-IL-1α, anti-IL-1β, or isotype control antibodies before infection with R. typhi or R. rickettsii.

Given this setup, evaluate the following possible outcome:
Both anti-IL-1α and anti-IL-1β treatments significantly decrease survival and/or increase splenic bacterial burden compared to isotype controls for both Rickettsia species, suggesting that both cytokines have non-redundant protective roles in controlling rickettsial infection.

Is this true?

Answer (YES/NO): NO